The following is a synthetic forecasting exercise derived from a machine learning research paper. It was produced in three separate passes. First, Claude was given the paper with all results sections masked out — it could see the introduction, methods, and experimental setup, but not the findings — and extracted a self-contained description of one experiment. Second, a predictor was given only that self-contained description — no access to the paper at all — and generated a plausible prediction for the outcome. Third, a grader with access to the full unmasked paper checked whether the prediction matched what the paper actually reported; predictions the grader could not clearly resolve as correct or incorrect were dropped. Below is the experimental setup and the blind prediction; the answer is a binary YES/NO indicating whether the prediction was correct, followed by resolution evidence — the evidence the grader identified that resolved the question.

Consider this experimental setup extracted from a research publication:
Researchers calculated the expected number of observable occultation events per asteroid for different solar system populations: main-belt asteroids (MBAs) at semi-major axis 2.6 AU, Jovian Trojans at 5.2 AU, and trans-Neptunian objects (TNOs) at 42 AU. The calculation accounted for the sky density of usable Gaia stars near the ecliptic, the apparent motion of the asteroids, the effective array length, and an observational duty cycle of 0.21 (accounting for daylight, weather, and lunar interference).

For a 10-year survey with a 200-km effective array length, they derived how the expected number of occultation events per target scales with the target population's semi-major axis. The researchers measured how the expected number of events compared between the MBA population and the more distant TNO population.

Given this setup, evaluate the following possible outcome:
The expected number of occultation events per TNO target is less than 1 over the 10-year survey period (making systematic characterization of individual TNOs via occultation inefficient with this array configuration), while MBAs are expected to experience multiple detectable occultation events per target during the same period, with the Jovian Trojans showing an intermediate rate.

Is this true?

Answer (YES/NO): YES